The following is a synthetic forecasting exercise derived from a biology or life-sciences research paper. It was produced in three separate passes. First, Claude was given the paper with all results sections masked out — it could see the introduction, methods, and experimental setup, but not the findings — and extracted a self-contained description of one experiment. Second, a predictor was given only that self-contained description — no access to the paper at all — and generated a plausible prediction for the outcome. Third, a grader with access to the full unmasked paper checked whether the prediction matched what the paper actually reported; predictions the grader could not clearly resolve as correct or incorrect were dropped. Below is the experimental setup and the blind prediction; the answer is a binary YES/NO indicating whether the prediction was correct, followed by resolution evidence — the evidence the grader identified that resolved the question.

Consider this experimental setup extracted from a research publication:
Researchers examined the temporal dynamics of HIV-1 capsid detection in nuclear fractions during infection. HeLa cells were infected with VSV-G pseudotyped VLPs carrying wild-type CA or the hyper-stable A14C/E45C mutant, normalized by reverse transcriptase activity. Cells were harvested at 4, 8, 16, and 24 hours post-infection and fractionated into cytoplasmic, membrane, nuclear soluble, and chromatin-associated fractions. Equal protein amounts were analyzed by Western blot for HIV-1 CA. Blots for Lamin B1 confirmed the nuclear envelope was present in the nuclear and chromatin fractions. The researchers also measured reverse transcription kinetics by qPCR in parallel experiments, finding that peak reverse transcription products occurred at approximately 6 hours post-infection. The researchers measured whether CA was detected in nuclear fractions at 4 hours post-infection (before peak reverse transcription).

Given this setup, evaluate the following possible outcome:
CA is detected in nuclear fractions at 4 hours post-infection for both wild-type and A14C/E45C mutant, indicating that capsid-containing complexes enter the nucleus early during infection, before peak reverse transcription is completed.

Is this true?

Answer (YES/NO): YES